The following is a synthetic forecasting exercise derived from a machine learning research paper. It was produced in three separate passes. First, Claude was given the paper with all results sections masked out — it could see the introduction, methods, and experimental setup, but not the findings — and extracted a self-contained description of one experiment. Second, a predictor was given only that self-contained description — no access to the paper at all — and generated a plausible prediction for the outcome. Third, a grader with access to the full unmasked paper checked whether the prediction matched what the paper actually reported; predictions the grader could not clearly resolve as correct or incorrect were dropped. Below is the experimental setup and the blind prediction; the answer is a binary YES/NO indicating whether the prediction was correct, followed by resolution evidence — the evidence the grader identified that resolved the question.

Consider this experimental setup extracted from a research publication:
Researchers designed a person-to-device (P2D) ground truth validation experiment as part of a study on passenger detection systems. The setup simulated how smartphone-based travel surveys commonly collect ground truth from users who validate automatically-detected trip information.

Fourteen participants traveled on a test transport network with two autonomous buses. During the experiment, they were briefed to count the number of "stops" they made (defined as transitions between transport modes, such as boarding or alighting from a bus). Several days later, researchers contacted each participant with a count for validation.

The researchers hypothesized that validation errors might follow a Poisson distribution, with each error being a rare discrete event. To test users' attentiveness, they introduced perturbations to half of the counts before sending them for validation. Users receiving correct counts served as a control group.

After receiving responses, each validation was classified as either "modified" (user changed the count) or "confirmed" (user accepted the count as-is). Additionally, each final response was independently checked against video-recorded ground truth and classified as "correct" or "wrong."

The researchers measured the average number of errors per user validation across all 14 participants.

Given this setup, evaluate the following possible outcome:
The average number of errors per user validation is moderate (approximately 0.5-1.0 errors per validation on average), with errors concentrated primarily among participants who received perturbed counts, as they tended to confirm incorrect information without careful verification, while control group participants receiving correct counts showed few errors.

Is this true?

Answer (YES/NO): NO